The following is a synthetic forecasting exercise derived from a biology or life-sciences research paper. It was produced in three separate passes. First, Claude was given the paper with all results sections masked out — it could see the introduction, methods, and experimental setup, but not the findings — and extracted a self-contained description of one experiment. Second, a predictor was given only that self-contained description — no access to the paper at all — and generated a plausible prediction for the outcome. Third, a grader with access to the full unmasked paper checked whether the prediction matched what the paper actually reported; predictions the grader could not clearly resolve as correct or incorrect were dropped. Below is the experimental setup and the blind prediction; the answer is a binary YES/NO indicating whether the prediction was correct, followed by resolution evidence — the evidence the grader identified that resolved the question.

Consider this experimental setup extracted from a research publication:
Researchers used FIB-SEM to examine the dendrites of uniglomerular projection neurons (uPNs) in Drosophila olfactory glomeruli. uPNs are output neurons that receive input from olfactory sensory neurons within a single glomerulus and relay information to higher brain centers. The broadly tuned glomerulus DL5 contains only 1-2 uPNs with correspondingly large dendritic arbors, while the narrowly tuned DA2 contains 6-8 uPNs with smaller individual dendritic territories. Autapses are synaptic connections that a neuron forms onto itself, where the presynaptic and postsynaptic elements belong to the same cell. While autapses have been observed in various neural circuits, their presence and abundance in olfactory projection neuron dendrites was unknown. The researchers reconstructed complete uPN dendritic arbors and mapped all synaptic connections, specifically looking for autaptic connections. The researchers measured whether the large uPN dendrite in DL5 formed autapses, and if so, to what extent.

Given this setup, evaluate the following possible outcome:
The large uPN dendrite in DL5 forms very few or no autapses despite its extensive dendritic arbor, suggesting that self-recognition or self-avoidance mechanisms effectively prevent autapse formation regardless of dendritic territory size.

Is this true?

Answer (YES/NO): NO